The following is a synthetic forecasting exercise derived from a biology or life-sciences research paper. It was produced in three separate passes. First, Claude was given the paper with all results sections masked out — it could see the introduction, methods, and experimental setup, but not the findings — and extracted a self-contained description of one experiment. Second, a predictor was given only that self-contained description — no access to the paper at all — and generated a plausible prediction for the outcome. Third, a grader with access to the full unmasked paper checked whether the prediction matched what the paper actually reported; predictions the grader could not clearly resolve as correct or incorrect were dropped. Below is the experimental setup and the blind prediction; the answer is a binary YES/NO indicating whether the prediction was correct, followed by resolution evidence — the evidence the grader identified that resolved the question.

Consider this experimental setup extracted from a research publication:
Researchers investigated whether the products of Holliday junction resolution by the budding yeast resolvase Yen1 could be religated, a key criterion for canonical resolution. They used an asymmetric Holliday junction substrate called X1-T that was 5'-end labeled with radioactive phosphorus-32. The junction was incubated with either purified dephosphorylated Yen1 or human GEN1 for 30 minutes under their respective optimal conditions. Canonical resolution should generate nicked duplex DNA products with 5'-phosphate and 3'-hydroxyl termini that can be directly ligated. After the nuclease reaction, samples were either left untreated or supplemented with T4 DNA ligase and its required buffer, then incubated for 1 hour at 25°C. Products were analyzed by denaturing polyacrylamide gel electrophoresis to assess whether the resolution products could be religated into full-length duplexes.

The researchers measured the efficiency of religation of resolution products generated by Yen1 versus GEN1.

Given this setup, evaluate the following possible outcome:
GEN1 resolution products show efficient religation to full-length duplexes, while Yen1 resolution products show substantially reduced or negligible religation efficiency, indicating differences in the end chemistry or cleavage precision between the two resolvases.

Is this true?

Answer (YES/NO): YES